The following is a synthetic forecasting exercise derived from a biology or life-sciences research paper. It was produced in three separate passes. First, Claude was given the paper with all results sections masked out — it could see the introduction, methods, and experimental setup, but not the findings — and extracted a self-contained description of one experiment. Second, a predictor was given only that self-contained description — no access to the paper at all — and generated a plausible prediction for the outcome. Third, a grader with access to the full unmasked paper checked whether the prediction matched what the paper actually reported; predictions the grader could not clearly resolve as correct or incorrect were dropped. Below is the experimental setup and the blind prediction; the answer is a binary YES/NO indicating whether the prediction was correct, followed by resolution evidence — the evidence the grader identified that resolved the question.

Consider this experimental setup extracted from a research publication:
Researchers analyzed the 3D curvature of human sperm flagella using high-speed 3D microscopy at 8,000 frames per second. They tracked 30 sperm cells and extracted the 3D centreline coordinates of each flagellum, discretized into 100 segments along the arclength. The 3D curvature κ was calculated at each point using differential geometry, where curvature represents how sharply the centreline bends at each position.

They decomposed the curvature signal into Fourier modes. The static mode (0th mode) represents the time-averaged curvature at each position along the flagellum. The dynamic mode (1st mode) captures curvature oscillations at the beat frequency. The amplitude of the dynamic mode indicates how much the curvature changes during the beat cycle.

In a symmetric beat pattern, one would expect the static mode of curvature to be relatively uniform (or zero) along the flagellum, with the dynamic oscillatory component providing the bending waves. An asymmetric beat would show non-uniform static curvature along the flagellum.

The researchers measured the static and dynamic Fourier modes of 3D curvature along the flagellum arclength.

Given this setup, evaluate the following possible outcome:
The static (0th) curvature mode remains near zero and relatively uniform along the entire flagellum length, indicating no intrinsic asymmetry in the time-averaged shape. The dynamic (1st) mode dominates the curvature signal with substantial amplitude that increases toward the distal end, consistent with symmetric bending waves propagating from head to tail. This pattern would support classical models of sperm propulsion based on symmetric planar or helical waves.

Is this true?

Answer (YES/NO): NO